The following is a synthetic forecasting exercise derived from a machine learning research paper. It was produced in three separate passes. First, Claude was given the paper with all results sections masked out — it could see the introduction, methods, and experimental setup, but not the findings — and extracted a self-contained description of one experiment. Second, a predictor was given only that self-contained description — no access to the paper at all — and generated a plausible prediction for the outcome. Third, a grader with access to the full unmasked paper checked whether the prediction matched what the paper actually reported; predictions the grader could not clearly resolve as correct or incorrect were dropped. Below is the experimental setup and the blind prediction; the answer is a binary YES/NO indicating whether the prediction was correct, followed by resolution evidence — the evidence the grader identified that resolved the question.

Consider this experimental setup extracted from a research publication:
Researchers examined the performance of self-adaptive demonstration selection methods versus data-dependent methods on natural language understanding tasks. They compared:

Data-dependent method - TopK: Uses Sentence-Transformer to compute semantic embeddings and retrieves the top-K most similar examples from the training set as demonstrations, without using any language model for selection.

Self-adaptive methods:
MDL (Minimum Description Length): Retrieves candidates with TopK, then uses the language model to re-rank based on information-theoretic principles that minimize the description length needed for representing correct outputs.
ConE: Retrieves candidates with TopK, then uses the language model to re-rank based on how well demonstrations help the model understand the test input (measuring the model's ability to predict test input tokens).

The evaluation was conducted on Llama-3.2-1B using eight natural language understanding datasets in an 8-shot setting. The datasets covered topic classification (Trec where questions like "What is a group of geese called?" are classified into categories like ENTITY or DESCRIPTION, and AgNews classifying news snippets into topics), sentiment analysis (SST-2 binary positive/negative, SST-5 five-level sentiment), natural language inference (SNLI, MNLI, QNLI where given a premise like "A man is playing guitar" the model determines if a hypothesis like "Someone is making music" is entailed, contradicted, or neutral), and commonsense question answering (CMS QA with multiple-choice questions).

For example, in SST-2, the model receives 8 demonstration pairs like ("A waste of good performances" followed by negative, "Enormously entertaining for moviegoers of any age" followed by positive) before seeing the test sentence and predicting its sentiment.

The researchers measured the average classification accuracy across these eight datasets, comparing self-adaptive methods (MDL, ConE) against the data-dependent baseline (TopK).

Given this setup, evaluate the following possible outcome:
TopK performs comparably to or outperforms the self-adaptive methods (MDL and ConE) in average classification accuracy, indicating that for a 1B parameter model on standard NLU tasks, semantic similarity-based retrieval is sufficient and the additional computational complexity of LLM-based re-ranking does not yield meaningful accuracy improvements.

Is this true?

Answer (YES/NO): NO